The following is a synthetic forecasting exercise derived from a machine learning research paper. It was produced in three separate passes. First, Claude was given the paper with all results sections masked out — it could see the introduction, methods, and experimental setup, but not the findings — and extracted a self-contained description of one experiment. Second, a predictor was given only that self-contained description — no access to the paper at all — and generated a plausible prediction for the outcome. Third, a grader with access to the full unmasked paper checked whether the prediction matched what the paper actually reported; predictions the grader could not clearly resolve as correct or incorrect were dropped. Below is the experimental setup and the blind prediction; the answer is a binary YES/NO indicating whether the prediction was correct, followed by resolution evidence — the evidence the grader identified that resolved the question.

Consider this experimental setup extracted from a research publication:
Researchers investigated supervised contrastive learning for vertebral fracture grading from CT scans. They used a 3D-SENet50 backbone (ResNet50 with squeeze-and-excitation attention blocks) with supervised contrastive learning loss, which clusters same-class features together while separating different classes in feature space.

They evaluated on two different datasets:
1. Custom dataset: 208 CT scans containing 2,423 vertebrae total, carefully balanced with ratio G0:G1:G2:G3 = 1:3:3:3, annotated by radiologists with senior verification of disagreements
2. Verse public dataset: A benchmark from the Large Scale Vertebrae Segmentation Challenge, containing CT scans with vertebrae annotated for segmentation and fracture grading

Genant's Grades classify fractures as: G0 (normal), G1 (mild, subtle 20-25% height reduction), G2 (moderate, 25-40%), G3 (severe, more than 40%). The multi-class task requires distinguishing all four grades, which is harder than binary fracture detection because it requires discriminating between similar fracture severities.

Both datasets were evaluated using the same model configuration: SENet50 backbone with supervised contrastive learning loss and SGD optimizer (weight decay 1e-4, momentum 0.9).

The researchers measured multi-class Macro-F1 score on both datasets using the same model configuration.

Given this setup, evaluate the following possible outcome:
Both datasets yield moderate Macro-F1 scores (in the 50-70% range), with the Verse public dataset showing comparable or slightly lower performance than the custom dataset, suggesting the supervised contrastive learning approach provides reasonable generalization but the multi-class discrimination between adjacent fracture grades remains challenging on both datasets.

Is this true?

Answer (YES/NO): NO